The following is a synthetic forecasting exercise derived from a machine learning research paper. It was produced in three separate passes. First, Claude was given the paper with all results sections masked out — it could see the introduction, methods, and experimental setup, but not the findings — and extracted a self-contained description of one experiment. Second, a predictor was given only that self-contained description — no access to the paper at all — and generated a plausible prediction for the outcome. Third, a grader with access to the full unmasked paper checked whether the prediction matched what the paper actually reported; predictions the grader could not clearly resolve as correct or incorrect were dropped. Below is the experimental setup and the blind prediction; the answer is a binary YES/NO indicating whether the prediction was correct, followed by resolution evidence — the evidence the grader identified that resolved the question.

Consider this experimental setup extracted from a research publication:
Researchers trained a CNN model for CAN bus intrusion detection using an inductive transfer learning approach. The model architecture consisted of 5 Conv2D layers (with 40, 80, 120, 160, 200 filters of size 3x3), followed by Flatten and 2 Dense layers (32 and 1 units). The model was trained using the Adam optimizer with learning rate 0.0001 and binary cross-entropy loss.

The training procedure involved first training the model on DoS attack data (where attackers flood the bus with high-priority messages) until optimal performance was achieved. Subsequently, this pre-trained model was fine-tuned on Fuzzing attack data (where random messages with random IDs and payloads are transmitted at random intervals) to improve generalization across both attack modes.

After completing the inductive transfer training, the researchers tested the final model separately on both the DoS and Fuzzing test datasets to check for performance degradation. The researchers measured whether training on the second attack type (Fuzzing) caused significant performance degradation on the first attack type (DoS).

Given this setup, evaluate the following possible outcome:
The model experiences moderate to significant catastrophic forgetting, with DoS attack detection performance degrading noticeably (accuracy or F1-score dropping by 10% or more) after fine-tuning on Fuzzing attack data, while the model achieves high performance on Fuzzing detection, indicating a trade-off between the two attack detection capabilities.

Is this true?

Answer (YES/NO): NO